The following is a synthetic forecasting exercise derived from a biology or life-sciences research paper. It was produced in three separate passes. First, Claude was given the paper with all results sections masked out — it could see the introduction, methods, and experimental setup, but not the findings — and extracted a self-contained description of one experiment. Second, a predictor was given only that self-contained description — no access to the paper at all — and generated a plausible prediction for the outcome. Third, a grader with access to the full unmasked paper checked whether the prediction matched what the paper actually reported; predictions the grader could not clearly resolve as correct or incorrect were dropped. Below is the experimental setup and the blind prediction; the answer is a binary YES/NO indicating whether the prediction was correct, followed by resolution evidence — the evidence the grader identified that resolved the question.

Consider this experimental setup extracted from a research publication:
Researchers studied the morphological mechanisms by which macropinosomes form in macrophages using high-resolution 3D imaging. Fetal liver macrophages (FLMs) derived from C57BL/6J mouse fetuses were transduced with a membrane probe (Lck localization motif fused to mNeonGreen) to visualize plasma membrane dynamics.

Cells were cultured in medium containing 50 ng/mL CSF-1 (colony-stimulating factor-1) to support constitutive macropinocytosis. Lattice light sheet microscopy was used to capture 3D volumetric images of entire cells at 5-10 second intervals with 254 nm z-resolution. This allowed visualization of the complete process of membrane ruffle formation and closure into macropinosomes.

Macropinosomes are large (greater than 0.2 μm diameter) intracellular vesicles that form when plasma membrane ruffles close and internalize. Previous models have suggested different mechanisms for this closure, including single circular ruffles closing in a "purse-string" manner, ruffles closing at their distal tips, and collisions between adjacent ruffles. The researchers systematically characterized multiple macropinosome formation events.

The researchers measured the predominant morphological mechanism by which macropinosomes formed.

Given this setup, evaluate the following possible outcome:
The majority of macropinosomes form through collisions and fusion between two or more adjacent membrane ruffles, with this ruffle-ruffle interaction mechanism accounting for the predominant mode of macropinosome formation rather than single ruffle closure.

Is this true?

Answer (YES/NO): YES